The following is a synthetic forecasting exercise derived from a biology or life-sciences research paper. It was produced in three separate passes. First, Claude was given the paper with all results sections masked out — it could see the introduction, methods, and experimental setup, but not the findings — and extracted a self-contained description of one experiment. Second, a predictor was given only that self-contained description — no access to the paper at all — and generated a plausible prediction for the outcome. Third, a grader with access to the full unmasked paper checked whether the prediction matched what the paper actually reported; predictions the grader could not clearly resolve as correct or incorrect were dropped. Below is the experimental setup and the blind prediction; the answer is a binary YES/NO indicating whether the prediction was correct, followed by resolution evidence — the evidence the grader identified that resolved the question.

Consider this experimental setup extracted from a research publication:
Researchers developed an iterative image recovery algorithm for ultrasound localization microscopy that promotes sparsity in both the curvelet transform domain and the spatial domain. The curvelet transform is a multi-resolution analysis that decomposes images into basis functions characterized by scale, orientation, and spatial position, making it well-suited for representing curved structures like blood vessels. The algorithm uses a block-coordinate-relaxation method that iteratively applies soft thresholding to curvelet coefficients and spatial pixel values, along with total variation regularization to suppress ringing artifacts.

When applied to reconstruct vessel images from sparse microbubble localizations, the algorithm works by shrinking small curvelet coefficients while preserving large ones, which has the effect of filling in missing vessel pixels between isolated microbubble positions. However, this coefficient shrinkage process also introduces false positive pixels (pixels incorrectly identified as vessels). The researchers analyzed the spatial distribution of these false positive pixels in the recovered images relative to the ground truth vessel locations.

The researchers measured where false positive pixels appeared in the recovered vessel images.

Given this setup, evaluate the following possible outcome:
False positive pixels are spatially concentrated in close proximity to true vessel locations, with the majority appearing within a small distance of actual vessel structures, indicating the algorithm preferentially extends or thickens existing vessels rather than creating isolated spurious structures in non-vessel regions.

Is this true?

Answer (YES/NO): YES